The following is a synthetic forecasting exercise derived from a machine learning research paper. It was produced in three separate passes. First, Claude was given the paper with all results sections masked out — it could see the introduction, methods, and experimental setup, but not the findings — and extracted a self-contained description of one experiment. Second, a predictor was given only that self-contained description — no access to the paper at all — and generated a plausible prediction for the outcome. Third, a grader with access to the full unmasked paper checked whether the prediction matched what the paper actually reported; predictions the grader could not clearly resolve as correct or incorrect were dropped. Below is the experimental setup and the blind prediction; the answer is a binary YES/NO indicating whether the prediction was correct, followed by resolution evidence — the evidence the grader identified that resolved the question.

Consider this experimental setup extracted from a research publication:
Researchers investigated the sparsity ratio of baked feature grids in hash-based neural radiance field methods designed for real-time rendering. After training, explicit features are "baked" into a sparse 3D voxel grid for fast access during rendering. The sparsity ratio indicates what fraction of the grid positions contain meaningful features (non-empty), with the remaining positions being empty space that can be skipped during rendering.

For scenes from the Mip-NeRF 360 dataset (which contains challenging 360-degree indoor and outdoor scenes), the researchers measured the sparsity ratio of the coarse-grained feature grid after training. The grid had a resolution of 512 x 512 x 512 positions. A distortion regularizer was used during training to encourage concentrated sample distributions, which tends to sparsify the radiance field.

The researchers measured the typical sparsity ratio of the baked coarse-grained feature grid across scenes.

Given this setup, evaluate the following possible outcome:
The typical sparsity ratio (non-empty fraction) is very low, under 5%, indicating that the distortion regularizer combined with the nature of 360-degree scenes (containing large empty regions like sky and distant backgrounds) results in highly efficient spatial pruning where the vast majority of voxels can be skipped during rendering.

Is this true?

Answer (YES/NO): YES